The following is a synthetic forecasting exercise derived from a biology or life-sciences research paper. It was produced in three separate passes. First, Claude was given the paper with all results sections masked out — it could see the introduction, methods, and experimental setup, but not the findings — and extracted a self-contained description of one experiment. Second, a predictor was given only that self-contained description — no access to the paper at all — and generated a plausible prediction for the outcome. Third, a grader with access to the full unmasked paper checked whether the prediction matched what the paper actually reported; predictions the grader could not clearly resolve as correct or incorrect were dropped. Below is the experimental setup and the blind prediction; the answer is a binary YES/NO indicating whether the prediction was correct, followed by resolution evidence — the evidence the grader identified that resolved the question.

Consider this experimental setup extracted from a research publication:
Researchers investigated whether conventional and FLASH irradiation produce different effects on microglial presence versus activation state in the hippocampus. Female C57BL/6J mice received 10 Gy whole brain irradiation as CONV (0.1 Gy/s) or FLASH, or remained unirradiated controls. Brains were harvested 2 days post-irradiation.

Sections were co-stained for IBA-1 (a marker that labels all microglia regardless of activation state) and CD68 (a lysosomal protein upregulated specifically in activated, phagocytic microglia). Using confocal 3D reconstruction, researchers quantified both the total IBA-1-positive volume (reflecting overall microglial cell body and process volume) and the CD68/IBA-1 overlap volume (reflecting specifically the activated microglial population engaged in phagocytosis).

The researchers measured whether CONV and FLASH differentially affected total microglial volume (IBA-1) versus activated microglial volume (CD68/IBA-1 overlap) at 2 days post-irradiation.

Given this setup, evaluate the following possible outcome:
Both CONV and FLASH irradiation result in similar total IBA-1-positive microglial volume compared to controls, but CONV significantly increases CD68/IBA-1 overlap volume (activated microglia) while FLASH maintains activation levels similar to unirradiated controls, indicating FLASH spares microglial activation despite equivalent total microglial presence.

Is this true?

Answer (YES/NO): NO